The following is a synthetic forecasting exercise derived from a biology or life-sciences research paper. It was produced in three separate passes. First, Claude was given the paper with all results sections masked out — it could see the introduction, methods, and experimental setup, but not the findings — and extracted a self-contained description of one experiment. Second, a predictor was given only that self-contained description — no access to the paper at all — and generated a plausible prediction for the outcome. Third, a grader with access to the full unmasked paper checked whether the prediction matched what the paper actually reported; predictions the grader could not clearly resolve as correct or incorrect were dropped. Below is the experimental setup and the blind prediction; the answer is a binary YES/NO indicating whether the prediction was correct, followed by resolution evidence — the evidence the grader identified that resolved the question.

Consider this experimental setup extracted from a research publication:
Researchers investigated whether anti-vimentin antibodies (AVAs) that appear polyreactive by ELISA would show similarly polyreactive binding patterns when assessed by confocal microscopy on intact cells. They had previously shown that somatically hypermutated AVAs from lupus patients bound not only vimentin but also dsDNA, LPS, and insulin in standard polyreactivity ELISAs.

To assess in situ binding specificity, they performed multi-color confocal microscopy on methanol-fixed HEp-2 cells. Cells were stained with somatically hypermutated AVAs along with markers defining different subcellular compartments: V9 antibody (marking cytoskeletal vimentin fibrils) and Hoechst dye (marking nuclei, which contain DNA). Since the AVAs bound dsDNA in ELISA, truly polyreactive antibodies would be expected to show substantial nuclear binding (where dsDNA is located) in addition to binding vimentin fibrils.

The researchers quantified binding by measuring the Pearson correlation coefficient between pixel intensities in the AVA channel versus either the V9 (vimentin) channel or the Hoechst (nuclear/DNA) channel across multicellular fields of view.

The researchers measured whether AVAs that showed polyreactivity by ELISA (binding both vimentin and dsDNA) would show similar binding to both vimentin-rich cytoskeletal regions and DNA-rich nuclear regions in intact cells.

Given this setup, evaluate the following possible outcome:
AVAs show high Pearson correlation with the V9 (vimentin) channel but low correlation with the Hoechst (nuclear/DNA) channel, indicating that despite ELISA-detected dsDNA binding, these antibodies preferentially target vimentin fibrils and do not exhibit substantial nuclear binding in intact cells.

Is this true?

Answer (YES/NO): YES